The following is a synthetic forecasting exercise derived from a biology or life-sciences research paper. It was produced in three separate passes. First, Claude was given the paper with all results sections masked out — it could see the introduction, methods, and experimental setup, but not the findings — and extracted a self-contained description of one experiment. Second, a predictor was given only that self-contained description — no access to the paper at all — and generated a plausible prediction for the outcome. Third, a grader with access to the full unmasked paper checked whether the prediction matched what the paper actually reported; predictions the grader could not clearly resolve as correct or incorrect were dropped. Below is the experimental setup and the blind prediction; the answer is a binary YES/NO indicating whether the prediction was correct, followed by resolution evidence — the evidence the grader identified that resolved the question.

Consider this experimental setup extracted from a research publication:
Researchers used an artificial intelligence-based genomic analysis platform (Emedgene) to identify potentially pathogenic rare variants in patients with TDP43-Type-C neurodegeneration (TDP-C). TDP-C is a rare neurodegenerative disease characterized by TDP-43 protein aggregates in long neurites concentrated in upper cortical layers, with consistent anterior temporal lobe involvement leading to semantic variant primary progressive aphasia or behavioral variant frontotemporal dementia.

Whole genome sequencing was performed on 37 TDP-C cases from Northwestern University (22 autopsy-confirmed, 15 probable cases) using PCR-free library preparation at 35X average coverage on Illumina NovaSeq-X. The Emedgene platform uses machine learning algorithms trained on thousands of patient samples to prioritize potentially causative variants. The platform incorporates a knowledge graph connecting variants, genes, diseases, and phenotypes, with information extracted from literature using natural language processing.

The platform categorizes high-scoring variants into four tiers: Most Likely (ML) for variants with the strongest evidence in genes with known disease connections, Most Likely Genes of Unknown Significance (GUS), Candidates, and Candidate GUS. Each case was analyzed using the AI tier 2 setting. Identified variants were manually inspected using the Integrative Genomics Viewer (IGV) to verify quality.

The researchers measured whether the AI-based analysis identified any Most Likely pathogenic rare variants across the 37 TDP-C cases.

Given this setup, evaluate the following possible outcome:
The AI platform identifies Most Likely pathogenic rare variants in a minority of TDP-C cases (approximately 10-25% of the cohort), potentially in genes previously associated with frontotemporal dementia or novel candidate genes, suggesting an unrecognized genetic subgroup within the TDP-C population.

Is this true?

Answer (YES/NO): NO